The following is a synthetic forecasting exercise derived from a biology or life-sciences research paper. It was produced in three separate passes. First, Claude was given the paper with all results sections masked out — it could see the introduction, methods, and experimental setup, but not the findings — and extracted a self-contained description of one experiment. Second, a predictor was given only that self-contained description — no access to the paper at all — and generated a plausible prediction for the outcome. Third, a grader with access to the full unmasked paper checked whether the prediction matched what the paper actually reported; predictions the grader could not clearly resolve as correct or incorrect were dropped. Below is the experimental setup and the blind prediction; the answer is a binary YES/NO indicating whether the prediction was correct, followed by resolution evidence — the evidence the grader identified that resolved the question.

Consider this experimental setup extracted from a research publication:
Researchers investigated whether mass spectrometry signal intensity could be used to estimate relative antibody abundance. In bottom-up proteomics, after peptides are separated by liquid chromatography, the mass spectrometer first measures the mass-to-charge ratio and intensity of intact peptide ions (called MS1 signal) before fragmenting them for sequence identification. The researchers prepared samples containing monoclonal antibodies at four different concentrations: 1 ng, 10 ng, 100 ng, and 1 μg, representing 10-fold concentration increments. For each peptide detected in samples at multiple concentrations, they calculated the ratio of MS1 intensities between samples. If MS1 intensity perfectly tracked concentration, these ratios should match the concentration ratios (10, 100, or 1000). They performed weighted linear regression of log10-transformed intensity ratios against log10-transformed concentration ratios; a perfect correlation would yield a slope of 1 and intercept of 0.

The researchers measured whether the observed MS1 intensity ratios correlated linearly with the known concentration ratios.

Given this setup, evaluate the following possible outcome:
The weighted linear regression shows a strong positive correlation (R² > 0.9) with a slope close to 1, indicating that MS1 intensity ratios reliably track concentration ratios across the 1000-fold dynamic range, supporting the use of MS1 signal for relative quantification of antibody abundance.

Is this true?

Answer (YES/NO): NO